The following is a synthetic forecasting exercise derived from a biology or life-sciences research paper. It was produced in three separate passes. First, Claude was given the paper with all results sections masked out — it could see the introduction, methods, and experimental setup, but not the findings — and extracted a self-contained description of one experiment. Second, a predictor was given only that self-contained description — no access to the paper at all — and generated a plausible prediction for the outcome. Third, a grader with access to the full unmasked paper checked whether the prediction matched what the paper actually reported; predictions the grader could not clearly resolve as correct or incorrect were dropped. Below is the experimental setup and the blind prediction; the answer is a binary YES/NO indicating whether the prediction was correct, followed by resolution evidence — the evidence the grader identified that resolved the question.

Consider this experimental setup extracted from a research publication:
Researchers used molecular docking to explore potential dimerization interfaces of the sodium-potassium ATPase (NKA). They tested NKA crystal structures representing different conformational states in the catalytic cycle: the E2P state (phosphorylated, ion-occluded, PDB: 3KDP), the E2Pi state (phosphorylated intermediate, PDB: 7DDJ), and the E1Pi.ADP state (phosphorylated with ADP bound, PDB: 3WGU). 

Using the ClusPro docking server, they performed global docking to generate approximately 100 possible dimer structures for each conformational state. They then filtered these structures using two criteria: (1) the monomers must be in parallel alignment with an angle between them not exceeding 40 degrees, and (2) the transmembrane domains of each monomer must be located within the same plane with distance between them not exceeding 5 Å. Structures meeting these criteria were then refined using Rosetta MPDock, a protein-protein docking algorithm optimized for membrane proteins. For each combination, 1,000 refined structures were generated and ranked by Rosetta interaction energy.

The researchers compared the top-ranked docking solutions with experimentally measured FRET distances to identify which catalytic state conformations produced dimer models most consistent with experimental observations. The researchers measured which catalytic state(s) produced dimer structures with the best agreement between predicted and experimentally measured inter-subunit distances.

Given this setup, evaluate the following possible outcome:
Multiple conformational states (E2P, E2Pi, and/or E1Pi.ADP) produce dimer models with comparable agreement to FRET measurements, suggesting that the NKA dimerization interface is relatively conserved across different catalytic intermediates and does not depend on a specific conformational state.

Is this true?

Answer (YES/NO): NO